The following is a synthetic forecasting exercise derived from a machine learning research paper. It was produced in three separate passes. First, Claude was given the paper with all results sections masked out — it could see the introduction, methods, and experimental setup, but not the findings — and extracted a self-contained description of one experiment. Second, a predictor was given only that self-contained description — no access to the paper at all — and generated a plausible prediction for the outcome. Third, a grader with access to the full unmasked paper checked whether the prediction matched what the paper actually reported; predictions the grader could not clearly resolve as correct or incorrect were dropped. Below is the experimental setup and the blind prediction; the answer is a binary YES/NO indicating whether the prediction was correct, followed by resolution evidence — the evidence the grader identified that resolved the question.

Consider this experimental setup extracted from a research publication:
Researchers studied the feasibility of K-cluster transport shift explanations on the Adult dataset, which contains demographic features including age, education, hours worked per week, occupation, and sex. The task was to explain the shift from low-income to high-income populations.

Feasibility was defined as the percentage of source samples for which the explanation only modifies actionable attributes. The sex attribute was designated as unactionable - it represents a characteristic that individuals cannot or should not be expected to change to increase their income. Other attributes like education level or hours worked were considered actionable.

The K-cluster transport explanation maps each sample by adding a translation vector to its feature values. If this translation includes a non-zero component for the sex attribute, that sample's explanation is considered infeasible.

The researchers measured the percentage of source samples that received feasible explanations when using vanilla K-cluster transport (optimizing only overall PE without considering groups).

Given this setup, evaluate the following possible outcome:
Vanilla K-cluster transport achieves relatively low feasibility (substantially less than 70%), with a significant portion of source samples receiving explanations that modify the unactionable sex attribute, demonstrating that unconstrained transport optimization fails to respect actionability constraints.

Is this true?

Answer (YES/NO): NO